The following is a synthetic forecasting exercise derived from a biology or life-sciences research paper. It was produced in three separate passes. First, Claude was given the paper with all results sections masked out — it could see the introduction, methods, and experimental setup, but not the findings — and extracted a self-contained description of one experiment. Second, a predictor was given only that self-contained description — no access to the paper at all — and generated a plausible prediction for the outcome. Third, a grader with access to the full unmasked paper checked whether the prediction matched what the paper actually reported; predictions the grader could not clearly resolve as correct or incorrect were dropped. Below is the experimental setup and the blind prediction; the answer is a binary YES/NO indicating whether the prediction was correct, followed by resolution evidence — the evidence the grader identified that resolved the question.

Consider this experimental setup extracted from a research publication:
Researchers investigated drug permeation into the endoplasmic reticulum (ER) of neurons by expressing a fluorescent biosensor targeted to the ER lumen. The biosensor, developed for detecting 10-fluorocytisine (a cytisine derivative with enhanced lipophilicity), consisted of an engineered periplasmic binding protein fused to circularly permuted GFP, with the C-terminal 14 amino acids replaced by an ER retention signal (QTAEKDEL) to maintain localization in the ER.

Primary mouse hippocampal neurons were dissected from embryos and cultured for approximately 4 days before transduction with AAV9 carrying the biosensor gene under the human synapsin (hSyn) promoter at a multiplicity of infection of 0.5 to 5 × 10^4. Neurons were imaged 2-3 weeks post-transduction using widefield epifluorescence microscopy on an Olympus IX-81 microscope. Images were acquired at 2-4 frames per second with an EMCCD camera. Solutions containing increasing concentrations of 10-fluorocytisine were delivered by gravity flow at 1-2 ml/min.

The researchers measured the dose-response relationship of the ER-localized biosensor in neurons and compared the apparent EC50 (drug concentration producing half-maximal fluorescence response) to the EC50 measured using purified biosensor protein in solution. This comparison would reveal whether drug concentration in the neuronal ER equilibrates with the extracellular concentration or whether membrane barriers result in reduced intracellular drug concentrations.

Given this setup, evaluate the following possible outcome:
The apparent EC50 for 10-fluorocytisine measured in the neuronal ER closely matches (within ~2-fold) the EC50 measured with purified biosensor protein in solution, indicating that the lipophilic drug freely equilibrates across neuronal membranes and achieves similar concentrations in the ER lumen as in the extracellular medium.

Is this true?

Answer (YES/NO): NO